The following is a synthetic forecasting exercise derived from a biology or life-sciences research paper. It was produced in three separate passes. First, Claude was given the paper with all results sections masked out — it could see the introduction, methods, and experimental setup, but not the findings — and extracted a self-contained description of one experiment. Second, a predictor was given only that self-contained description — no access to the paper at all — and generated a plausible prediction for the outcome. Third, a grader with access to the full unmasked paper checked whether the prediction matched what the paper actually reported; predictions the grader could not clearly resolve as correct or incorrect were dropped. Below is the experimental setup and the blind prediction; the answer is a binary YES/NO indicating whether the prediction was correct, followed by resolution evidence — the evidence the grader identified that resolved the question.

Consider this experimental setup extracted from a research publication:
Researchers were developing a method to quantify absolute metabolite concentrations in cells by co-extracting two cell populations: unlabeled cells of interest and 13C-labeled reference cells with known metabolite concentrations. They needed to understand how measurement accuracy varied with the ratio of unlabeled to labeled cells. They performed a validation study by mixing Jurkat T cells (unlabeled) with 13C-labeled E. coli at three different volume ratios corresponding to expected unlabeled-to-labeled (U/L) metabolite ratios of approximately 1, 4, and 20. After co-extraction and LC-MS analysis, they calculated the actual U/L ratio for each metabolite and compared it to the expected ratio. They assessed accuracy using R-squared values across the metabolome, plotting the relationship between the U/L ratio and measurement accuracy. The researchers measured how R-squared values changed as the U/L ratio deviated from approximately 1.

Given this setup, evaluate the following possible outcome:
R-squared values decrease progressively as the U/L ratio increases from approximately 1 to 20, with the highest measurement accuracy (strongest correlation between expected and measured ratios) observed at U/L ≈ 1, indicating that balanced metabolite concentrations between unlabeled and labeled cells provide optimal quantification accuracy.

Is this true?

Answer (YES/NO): YES